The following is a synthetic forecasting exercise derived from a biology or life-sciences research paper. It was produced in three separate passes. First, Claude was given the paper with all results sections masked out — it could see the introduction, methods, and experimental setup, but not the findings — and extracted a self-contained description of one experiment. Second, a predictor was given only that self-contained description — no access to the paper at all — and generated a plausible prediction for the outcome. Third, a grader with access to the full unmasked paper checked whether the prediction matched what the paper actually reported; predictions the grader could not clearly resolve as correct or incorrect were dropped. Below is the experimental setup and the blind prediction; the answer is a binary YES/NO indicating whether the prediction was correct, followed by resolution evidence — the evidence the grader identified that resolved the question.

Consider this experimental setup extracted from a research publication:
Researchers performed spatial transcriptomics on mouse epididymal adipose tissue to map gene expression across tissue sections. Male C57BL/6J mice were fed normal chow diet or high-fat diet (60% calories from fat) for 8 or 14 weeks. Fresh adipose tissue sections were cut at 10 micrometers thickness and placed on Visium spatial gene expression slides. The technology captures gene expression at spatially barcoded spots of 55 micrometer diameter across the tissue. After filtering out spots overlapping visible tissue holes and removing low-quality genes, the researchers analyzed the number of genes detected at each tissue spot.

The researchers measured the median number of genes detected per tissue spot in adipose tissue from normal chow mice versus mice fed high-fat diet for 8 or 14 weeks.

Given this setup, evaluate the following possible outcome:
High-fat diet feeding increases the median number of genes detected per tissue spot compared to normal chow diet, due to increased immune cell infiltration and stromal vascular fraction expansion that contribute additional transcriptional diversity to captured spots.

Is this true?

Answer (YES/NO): YES